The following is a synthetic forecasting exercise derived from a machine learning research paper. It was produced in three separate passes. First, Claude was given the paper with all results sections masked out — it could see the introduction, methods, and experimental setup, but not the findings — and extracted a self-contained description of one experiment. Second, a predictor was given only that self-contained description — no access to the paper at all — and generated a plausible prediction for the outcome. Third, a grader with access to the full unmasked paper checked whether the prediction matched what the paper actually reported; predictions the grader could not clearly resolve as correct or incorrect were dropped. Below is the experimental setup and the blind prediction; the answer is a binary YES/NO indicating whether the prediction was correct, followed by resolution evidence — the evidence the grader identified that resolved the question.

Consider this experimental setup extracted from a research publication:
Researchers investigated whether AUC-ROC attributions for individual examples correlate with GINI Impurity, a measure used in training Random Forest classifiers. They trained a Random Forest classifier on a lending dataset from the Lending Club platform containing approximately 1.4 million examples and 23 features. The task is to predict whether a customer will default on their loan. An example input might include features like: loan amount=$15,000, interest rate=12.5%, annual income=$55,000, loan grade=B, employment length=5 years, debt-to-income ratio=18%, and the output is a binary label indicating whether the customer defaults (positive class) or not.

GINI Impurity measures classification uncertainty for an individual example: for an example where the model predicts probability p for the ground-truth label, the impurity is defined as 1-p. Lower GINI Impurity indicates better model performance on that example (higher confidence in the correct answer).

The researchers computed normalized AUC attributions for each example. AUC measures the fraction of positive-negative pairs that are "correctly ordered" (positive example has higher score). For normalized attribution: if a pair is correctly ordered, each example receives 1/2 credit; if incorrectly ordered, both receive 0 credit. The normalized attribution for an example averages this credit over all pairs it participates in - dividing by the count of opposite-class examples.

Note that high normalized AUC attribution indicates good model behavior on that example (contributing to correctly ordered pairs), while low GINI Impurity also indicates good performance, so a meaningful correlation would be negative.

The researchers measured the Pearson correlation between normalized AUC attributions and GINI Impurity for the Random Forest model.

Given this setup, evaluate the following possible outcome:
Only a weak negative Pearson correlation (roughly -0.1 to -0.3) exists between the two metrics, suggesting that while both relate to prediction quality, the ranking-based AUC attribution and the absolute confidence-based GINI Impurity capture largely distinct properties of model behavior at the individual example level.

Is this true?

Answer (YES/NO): NO